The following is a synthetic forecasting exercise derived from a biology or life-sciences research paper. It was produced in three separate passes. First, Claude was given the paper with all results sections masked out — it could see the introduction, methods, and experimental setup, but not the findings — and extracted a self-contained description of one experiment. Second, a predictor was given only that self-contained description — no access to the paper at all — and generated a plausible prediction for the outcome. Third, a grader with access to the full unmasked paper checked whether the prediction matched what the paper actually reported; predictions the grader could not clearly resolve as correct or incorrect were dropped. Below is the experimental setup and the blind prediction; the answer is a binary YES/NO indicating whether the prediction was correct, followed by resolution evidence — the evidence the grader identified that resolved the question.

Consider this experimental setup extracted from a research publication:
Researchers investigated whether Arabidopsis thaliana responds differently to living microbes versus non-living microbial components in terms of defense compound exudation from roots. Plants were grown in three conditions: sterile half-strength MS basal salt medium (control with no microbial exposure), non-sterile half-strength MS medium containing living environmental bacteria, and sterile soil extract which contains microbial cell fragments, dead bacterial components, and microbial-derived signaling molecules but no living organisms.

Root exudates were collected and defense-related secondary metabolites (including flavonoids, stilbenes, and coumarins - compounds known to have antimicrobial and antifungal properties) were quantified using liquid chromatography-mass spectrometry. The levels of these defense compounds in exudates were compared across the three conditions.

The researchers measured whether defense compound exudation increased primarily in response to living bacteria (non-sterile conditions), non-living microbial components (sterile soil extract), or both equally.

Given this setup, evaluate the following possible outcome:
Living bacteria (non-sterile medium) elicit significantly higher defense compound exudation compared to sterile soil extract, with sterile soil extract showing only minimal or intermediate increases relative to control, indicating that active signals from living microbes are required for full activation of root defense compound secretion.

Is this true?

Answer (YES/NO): NO